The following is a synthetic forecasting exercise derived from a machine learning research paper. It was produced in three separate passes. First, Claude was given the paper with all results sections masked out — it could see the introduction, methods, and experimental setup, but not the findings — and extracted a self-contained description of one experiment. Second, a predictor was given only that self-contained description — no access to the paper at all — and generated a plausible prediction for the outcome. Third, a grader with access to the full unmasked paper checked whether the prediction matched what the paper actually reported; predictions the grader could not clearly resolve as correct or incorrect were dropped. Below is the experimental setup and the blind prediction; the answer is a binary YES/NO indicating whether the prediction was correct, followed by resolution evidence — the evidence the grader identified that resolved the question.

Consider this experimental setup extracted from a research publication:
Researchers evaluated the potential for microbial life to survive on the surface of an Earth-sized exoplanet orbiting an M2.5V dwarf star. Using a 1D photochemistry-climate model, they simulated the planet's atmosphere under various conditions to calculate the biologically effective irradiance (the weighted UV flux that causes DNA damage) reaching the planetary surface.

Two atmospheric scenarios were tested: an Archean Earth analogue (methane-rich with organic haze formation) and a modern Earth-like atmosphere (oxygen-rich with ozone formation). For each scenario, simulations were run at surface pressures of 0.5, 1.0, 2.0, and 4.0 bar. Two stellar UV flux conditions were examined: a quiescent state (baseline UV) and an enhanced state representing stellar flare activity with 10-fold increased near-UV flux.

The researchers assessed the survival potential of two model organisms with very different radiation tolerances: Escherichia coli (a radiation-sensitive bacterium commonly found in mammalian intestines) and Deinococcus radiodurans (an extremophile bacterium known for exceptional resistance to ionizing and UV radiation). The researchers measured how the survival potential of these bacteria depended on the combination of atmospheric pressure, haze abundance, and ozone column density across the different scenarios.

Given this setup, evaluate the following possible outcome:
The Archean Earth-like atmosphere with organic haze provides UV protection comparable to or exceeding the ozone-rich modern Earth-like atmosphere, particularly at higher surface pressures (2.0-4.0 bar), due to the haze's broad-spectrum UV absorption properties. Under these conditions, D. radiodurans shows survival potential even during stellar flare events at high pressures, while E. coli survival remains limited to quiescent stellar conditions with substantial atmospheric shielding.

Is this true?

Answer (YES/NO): NO